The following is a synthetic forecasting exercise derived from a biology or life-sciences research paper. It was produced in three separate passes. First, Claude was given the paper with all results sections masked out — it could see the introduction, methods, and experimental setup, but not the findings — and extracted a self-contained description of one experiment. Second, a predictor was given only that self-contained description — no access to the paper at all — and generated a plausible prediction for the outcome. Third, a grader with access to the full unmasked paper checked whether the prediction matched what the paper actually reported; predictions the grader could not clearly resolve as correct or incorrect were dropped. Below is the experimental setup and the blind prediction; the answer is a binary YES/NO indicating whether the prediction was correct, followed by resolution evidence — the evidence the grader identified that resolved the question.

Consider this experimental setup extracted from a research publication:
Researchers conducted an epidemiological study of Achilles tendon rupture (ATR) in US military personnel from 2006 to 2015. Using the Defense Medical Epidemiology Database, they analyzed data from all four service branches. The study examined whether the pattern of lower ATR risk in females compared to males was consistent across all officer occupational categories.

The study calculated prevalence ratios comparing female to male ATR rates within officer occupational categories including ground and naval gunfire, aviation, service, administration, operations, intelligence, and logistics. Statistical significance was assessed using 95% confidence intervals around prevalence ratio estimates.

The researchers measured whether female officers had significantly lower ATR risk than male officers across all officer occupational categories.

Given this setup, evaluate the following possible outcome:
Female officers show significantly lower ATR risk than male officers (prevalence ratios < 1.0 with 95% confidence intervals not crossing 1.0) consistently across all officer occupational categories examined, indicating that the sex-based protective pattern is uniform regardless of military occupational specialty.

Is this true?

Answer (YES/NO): YES